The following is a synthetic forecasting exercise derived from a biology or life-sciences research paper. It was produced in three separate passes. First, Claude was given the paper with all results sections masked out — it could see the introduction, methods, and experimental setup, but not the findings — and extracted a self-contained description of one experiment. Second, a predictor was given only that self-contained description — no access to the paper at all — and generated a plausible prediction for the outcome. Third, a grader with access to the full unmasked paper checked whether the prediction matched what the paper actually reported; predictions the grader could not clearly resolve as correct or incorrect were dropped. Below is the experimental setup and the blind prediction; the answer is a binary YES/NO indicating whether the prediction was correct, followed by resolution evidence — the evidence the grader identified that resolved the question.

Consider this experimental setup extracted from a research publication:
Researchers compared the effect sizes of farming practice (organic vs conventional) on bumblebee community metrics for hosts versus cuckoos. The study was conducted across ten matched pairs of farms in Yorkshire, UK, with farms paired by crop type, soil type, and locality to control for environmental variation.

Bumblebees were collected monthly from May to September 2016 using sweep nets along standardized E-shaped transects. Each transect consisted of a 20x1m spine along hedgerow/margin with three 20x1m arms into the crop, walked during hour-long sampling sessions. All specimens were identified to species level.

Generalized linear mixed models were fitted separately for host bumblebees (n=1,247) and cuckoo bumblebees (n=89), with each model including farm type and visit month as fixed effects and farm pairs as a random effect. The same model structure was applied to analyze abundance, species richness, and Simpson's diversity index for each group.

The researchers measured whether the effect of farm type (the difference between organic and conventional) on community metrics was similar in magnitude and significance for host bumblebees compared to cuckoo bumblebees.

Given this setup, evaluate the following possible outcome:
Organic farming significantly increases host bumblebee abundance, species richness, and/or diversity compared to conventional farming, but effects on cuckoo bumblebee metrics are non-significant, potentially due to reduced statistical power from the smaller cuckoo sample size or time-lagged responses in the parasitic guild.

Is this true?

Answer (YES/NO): YES